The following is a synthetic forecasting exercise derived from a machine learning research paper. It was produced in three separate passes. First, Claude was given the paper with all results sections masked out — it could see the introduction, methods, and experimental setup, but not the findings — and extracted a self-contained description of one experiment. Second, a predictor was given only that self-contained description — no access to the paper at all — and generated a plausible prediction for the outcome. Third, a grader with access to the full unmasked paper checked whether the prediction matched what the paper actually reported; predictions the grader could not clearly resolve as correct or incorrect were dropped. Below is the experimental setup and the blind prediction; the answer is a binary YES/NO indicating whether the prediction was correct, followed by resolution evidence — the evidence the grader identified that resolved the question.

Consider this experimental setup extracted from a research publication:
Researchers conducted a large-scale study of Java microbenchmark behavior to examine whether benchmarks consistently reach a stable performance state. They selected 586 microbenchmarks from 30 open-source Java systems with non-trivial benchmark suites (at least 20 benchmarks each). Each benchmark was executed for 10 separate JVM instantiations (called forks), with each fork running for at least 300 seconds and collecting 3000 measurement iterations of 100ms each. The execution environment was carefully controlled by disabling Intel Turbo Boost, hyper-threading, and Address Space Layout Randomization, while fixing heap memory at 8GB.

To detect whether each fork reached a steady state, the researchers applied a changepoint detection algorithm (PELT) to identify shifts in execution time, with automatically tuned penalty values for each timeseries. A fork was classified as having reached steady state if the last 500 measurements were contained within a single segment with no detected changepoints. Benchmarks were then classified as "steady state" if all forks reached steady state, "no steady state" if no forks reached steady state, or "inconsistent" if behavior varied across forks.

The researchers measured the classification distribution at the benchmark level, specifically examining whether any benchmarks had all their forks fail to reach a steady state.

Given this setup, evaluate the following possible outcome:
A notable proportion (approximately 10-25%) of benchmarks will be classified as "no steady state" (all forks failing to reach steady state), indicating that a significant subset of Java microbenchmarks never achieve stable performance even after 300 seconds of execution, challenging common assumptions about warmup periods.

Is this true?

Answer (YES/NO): NO